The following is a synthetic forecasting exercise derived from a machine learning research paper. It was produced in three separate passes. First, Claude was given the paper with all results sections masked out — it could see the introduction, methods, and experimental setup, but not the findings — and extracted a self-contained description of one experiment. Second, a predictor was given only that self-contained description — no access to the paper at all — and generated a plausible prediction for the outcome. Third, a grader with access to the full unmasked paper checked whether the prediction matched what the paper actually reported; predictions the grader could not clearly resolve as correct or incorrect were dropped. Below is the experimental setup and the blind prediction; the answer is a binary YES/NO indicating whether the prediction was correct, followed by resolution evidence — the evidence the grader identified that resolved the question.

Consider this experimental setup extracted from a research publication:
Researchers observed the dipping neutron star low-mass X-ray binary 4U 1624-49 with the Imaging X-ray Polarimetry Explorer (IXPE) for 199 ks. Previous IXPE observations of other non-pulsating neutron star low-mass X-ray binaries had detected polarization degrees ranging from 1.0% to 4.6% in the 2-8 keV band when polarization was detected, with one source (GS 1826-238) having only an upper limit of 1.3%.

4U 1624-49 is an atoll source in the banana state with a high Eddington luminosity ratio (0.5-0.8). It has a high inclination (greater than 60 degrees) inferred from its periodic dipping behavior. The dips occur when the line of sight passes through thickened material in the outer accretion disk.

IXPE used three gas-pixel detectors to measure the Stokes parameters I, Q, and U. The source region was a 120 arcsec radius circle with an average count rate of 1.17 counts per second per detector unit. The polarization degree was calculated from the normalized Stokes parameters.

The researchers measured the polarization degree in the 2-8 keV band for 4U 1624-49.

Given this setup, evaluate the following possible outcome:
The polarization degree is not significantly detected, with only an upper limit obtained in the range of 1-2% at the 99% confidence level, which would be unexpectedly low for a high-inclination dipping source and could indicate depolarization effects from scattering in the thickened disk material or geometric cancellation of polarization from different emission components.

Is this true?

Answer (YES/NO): NO